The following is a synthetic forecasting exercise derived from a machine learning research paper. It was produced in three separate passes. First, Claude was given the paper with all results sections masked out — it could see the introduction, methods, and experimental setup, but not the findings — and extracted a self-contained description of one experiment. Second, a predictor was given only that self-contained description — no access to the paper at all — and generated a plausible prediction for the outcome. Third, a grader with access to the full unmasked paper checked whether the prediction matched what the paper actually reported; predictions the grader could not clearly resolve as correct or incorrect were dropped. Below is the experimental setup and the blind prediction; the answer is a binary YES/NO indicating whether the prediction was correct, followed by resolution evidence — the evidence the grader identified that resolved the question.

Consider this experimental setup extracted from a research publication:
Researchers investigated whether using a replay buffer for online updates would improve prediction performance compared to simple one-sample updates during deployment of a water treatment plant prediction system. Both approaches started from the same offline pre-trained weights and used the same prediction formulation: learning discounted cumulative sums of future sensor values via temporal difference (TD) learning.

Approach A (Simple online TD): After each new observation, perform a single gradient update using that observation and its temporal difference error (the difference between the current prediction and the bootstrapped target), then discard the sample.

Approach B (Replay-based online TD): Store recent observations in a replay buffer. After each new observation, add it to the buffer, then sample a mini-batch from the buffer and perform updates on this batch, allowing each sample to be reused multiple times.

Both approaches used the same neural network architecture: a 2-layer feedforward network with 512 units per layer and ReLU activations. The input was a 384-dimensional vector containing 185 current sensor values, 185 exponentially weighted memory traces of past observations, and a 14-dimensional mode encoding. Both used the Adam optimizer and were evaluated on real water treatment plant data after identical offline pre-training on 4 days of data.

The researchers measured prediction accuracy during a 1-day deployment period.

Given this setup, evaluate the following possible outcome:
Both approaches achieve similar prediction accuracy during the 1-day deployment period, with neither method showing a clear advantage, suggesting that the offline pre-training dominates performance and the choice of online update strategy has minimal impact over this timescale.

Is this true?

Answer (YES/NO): YES